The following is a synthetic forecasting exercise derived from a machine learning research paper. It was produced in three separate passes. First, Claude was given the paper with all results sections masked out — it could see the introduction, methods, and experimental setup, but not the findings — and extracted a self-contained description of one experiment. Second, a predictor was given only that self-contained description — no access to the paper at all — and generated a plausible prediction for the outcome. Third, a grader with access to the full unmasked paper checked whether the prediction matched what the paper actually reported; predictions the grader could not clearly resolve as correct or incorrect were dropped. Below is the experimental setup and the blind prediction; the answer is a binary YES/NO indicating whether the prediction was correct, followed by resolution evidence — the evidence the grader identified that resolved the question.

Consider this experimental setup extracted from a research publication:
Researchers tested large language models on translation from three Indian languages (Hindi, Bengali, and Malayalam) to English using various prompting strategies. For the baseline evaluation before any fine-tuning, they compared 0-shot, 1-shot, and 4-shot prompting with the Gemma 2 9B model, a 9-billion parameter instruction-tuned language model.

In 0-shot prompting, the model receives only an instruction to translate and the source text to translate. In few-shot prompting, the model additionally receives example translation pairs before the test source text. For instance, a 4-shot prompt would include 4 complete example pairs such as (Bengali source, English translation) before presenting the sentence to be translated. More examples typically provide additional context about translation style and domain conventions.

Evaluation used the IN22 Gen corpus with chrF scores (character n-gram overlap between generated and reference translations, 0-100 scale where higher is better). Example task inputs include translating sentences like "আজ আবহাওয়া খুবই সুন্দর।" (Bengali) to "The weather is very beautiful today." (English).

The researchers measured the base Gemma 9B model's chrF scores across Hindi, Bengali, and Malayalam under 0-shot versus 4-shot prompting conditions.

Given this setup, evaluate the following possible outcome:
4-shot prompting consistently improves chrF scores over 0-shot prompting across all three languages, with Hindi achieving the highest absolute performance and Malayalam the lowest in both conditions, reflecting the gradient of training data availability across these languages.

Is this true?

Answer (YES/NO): NO